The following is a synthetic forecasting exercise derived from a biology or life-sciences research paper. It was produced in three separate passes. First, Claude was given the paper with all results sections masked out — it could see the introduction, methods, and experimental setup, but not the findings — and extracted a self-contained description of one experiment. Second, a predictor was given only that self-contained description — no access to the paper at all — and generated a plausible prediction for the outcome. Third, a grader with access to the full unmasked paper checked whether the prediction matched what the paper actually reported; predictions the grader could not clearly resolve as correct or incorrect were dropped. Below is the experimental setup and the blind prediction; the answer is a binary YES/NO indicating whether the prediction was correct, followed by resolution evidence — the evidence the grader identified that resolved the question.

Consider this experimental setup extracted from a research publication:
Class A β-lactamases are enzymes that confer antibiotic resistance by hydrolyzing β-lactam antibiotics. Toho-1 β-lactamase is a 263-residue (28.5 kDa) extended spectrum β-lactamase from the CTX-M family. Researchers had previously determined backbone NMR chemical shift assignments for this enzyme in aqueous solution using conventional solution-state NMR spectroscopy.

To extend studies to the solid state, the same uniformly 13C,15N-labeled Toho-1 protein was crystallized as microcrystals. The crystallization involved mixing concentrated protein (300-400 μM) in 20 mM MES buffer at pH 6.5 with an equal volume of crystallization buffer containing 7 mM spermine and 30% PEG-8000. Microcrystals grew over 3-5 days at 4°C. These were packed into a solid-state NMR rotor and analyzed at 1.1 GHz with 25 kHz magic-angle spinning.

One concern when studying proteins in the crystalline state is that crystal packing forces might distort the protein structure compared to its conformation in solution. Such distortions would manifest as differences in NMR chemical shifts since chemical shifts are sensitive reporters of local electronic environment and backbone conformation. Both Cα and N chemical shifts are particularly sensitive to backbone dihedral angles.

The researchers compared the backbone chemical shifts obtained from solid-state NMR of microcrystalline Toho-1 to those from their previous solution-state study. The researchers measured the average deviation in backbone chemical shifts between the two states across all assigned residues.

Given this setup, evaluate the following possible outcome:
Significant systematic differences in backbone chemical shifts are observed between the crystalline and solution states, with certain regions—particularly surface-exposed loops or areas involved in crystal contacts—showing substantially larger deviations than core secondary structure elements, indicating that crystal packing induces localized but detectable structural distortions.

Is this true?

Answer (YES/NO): NO